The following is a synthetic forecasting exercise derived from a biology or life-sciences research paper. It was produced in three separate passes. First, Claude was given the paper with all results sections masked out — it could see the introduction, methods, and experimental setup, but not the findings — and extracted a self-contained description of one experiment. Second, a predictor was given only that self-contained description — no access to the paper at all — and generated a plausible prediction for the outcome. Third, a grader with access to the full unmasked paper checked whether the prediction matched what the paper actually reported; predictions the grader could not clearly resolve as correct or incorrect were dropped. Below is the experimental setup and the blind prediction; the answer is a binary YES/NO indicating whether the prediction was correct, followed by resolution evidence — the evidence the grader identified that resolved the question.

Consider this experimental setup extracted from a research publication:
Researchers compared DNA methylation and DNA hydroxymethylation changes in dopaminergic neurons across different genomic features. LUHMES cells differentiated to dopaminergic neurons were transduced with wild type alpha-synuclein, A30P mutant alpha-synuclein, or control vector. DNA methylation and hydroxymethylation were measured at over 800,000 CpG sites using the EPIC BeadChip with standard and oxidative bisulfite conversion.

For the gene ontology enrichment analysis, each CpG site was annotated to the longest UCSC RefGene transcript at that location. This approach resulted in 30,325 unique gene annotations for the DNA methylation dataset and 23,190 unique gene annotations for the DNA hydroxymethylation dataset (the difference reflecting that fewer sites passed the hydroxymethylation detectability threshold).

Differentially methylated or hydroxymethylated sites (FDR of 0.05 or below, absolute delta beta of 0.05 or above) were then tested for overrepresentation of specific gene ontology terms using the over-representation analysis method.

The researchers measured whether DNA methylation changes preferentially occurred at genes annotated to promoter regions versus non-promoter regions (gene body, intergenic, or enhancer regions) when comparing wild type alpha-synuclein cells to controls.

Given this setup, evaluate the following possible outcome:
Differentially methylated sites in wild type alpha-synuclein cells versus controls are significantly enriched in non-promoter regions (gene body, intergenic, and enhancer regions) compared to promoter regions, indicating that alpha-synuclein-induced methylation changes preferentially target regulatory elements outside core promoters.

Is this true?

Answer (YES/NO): YES